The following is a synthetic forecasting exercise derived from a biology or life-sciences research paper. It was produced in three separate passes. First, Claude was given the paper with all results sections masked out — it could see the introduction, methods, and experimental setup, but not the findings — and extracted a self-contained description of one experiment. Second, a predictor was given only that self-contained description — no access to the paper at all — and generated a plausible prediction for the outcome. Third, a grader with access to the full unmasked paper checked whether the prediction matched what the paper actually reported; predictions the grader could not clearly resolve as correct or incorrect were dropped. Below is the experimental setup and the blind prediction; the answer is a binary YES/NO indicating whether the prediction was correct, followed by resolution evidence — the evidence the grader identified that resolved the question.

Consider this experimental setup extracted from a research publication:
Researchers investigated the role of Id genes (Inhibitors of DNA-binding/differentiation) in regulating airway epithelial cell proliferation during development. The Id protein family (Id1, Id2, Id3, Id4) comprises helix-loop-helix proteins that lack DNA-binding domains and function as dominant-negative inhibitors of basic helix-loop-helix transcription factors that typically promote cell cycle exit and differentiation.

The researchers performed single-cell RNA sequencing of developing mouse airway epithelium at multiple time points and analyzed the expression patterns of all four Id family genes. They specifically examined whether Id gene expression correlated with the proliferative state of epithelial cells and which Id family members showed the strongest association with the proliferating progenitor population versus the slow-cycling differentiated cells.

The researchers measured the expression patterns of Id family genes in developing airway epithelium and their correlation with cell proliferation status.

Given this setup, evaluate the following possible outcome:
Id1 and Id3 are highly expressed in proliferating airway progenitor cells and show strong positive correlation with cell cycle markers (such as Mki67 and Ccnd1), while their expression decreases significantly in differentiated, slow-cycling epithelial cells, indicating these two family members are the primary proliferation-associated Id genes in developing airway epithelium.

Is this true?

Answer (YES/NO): NO